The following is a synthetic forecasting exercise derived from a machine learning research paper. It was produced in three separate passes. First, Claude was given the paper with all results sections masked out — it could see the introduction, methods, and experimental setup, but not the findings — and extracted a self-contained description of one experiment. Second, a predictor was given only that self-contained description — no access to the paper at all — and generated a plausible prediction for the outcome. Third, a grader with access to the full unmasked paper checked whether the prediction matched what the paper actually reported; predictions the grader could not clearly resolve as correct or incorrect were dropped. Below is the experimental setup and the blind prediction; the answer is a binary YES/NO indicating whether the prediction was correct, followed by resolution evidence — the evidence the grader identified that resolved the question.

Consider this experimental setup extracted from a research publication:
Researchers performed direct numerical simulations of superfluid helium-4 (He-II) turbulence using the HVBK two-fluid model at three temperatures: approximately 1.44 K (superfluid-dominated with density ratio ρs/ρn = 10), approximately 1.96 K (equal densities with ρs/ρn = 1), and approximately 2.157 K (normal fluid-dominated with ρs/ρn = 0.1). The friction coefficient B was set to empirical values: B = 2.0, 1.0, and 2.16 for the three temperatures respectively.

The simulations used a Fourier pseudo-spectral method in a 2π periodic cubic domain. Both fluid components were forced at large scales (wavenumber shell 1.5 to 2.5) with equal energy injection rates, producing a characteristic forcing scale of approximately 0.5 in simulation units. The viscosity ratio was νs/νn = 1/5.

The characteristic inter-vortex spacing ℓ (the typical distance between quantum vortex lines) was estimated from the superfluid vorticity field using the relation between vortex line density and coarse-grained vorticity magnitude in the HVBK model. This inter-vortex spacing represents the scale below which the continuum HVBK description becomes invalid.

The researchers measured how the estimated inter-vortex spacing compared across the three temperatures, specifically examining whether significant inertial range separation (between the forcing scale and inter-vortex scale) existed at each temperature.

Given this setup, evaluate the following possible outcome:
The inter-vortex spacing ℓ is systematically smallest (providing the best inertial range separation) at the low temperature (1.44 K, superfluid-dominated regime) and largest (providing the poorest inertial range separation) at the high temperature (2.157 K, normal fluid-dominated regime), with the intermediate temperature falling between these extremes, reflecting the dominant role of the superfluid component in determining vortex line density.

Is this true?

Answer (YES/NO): NO